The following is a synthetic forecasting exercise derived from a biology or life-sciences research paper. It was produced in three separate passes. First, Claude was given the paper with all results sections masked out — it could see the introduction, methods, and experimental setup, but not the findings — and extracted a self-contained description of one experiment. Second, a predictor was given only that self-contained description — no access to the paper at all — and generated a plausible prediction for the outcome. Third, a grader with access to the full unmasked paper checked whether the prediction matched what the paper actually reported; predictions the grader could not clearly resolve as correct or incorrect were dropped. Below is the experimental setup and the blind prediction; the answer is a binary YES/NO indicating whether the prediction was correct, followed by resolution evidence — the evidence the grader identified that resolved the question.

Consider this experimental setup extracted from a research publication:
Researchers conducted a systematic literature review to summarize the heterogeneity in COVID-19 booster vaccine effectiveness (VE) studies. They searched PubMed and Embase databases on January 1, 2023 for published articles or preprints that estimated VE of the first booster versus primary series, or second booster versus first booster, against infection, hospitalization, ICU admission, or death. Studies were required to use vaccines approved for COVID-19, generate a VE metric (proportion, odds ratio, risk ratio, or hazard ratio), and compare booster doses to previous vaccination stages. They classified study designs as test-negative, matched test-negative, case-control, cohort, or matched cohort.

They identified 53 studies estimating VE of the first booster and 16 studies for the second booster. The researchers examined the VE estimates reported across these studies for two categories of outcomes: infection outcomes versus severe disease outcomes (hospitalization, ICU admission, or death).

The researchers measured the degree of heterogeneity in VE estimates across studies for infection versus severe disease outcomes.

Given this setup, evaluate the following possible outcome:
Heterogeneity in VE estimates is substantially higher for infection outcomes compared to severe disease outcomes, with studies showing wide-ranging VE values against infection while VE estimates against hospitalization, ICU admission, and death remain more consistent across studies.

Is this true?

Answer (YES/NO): YES